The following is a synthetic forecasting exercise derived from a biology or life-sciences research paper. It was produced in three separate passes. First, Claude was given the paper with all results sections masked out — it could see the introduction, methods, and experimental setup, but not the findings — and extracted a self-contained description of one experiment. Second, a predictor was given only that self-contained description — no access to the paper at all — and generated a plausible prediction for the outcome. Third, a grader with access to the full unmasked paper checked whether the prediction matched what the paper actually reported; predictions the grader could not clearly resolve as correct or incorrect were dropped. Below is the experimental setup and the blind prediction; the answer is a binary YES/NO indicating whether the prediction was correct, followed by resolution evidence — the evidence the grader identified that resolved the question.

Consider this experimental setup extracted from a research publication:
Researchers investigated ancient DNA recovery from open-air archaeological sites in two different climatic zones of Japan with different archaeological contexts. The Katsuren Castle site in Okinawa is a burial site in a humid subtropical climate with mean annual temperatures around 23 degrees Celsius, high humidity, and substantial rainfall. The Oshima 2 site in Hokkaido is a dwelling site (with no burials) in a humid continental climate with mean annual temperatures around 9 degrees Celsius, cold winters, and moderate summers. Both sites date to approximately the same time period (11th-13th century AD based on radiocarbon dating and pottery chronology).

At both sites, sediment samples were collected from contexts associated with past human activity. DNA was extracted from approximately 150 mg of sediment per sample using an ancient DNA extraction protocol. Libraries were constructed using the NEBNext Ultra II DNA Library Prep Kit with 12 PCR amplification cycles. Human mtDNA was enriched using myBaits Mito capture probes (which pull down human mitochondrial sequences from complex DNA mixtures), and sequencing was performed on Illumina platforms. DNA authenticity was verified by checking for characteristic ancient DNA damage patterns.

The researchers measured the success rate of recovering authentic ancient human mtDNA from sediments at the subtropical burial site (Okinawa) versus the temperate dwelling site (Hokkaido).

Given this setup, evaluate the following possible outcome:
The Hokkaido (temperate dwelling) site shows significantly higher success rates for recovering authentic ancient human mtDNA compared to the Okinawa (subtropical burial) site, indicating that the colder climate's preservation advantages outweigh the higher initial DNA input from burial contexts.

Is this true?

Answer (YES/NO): NO